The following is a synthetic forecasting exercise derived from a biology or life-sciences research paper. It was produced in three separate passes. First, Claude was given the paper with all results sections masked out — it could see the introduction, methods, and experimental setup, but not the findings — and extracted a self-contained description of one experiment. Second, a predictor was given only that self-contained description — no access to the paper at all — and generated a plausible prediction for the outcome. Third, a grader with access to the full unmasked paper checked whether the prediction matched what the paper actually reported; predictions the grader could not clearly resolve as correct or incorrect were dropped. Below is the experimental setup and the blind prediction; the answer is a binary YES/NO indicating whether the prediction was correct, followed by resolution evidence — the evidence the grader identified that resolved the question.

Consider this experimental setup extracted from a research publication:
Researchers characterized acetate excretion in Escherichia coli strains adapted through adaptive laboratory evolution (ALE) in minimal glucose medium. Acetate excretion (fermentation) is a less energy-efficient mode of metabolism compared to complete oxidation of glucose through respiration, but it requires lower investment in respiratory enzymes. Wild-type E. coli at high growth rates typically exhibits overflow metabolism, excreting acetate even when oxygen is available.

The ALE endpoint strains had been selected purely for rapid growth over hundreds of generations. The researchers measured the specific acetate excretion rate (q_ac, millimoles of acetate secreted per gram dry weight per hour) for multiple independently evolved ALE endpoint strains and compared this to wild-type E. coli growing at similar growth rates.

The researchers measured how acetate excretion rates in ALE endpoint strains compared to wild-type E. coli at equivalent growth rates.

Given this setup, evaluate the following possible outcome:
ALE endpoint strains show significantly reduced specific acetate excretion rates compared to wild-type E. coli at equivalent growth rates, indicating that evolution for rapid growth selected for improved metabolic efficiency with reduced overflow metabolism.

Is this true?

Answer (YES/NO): NO